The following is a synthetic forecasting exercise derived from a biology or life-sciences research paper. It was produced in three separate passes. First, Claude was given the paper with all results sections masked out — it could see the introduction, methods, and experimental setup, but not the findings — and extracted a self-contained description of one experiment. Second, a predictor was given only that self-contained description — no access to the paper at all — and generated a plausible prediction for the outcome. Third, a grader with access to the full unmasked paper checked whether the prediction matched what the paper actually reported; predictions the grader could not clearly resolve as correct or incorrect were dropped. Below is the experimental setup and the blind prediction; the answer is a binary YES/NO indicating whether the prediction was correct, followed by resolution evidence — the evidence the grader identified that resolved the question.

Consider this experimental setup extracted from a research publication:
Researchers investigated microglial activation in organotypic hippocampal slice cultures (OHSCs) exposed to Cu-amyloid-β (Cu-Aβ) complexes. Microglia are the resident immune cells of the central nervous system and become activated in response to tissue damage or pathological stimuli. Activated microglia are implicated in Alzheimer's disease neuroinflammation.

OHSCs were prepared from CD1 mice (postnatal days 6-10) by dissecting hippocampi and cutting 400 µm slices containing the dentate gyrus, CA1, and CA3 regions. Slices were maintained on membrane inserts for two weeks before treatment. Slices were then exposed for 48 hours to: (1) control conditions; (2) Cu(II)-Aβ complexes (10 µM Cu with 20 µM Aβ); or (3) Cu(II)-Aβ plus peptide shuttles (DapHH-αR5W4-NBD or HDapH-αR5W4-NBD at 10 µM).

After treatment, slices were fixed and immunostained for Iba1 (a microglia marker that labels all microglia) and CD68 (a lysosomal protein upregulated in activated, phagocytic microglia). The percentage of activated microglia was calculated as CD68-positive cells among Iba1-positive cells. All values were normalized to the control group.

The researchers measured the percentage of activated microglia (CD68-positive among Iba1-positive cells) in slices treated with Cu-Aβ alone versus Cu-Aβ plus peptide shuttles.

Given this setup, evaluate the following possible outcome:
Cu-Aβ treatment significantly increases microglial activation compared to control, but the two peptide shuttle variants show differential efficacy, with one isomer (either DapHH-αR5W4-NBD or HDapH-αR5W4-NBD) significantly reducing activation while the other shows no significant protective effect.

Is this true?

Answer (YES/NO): NO